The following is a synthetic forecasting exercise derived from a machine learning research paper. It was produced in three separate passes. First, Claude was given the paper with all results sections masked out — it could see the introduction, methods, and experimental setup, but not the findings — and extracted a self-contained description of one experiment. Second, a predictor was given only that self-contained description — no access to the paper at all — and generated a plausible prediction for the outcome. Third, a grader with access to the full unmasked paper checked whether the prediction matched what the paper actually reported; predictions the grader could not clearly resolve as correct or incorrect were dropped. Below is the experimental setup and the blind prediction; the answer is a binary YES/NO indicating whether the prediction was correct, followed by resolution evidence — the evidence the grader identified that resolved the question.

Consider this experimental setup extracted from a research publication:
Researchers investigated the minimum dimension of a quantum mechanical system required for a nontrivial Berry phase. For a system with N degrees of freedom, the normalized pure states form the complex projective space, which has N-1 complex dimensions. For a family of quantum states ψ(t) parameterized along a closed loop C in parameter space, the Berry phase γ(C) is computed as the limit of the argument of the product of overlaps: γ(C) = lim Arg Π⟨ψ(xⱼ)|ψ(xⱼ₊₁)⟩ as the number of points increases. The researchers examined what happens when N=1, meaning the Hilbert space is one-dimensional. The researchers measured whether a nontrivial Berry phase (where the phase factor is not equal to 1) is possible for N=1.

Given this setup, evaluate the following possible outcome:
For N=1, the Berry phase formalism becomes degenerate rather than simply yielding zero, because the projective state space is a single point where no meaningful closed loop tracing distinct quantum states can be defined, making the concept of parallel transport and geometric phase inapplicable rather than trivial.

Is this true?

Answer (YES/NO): NO